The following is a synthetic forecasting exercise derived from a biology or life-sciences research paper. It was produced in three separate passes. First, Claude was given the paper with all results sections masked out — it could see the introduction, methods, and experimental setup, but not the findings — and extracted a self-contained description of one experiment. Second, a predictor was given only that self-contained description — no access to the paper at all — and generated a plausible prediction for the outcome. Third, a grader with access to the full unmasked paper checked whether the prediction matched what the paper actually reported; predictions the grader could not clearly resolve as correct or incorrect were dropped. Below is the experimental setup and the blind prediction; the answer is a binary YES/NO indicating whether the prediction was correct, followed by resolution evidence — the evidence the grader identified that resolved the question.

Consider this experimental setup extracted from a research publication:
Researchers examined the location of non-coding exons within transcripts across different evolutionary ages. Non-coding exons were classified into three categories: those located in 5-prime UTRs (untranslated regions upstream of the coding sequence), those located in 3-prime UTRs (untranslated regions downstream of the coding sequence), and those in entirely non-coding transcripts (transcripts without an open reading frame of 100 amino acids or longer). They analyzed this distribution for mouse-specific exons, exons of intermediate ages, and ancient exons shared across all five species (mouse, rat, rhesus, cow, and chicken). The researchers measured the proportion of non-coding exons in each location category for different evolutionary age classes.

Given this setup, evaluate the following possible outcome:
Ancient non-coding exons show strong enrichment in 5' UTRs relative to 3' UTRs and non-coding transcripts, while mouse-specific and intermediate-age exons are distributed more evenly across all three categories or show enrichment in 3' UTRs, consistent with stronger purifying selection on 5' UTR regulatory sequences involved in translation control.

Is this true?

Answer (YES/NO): NO